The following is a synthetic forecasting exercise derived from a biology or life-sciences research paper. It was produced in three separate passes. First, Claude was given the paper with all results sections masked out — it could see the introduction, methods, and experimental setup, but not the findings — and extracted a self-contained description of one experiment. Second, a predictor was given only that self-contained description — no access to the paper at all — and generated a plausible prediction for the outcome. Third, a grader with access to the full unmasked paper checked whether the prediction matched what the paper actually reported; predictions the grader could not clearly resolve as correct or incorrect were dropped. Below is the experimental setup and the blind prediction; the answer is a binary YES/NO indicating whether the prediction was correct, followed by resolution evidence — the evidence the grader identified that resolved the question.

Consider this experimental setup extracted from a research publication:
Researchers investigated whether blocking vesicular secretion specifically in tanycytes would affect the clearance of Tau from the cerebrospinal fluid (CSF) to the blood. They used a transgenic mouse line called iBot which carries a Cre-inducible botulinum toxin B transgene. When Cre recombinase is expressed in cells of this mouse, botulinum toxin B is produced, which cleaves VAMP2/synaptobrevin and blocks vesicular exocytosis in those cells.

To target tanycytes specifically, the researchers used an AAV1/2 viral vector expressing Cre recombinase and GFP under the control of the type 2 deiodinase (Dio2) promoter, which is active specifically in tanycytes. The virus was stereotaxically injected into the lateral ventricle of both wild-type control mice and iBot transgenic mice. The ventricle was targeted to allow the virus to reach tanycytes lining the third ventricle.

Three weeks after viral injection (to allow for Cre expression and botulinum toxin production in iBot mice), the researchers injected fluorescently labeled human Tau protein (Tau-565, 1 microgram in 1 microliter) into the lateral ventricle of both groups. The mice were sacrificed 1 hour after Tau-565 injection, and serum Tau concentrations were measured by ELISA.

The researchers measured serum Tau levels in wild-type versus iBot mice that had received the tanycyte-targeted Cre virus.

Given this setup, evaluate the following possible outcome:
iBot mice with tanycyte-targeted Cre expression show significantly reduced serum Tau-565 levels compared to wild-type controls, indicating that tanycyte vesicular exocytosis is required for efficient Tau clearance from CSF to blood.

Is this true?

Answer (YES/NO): YES